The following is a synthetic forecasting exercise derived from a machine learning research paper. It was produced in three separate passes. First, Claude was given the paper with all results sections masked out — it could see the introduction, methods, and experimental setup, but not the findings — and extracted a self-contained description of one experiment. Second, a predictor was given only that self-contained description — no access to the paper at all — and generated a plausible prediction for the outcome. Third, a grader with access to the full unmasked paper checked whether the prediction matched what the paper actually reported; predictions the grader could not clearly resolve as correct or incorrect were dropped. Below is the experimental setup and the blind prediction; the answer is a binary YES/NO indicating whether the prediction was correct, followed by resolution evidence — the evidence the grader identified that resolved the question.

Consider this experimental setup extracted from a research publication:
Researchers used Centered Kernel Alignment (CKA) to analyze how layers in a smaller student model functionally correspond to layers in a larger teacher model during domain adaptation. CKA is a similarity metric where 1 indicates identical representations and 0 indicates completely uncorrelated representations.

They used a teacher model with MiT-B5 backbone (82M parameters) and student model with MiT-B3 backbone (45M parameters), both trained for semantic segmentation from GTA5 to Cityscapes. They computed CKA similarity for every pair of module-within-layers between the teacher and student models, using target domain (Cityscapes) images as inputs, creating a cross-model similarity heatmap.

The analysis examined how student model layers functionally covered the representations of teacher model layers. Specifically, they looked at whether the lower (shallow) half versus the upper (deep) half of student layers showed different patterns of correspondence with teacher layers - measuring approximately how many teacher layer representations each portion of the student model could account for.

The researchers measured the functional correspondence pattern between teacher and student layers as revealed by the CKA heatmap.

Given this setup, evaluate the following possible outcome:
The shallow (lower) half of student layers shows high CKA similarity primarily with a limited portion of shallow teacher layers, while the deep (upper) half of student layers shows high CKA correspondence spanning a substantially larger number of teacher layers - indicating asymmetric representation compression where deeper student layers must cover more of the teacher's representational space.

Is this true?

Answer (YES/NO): NO